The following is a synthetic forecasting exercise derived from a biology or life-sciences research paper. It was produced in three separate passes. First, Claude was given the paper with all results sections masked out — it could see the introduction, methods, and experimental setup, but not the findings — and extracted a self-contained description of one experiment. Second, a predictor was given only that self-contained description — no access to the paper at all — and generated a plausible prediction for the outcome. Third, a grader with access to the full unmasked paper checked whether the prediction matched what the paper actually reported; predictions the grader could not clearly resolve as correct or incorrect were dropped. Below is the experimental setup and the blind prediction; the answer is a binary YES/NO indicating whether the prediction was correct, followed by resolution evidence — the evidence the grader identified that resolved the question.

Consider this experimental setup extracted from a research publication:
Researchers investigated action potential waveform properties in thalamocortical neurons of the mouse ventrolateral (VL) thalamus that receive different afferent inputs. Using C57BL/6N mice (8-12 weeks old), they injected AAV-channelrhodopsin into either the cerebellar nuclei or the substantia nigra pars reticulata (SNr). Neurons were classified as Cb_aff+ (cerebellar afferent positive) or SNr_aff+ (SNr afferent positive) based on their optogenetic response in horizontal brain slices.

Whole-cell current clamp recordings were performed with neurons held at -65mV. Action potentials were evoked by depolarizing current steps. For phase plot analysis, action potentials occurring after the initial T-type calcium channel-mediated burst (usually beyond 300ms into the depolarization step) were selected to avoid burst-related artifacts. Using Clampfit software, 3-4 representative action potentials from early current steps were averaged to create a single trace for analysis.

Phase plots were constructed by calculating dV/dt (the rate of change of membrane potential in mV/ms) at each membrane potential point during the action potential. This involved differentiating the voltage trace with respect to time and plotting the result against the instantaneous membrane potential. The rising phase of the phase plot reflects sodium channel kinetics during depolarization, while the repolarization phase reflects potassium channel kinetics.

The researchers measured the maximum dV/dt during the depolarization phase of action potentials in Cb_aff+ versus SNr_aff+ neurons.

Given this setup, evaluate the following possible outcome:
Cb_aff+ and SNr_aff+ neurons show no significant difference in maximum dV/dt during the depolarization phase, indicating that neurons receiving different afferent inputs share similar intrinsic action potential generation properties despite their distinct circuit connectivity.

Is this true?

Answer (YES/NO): NO